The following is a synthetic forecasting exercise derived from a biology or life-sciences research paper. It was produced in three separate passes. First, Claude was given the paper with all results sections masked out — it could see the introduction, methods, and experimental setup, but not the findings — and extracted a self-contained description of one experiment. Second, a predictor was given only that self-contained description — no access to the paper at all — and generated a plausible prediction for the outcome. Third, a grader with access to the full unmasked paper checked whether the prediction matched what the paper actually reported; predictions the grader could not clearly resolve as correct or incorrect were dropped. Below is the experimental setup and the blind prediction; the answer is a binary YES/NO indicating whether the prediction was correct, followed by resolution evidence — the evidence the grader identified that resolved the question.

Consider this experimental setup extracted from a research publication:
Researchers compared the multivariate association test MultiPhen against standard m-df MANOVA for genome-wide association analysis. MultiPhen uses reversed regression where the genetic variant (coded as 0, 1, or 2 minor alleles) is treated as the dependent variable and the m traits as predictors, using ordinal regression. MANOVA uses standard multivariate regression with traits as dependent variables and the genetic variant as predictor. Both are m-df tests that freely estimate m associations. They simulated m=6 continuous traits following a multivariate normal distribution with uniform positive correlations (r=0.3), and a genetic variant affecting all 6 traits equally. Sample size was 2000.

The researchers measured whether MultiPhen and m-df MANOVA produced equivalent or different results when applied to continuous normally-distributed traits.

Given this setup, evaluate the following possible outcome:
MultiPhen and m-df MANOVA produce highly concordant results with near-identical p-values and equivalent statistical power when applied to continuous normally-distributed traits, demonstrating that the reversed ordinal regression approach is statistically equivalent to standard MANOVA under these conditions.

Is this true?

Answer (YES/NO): NO